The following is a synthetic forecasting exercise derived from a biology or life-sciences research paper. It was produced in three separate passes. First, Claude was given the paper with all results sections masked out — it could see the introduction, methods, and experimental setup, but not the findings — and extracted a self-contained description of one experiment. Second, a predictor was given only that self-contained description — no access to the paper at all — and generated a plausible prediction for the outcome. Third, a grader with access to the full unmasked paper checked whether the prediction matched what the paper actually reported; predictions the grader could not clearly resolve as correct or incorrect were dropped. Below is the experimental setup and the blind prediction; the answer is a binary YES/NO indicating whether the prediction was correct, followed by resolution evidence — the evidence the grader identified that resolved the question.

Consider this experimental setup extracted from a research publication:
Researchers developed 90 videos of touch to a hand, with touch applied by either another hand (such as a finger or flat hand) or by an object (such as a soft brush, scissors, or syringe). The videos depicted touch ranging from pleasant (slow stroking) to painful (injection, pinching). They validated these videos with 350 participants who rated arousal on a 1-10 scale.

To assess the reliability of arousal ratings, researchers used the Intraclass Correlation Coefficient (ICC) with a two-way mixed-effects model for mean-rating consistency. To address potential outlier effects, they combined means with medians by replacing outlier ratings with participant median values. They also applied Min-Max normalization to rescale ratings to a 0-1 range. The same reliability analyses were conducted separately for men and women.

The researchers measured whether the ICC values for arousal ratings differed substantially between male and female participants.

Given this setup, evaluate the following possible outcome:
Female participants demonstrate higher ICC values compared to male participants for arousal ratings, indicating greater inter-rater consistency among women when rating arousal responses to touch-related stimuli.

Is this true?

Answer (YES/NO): NO